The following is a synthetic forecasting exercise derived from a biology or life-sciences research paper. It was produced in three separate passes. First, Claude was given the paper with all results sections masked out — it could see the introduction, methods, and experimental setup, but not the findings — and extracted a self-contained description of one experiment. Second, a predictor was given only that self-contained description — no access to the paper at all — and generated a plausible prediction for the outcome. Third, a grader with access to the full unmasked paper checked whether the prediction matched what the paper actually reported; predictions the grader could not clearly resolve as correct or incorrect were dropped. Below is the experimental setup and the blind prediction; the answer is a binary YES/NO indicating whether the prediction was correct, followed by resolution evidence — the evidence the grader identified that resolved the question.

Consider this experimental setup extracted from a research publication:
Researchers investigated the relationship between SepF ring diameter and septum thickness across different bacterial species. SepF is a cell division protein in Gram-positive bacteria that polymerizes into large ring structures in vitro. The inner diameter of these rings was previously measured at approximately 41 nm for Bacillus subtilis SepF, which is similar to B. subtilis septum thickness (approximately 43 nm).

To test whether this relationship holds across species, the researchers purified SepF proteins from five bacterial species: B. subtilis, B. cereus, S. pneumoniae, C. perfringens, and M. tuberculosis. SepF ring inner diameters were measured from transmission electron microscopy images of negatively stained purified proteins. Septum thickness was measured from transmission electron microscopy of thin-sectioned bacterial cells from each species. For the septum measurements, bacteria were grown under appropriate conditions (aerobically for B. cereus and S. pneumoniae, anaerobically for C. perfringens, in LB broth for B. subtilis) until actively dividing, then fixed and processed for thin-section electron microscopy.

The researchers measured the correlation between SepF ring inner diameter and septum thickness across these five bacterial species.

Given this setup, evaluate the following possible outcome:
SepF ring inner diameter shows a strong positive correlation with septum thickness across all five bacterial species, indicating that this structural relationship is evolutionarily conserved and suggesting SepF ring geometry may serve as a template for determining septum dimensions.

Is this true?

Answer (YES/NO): NO